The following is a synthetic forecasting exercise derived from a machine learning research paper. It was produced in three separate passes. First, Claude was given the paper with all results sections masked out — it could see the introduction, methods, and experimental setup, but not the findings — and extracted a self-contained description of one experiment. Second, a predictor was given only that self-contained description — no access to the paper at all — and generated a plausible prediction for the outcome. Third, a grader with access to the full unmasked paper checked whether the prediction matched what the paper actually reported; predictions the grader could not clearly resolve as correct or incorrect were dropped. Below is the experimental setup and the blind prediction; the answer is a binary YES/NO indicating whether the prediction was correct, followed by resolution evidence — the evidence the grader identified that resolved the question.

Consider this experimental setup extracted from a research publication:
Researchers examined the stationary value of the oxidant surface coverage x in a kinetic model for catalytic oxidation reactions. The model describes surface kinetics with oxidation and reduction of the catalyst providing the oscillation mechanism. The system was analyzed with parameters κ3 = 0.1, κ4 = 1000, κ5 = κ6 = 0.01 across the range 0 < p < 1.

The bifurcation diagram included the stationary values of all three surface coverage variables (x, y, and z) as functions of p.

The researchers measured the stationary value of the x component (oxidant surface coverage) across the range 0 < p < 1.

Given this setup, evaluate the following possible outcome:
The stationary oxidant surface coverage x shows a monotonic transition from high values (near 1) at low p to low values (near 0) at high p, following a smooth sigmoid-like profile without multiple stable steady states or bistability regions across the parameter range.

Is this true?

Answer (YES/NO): NO